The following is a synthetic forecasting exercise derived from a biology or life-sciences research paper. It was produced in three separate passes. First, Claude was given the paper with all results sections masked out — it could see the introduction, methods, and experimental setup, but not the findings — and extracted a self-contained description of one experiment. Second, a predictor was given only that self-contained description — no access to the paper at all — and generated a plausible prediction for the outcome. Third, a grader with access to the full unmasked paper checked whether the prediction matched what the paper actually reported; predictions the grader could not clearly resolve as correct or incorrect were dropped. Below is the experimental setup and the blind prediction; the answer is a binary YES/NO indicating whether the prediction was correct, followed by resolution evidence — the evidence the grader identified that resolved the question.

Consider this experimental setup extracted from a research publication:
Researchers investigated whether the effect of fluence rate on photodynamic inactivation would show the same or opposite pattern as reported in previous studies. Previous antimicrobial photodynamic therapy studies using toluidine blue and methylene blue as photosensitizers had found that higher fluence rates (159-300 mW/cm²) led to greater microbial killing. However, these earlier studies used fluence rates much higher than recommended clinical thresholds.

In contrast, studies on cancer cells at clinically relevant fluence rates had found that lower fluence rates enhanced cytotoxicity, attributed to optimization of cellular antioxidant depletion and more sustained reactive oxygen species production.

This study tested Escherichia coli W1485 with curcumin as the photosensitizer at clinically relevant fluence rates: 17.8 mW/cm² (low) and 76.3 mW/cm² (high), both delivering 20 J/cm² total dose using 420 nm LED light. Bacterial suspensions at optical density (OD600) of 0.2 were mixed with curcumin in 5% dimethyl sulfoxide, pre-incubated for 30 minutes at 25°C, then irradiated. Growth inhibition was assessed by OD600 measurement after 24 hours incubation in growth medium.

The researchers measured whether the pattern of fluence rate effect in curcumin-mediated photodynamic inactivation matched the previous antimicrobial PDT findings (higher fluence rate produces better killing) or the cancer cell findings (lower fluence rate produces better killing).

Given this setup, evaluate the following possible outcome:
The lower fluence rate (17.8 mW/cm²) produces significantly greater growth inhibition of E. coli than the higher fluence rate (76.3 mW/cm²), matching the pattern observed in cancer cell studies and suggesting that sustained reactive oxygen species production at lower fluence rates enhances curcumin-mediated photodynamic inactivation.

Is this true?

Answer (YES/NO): NO